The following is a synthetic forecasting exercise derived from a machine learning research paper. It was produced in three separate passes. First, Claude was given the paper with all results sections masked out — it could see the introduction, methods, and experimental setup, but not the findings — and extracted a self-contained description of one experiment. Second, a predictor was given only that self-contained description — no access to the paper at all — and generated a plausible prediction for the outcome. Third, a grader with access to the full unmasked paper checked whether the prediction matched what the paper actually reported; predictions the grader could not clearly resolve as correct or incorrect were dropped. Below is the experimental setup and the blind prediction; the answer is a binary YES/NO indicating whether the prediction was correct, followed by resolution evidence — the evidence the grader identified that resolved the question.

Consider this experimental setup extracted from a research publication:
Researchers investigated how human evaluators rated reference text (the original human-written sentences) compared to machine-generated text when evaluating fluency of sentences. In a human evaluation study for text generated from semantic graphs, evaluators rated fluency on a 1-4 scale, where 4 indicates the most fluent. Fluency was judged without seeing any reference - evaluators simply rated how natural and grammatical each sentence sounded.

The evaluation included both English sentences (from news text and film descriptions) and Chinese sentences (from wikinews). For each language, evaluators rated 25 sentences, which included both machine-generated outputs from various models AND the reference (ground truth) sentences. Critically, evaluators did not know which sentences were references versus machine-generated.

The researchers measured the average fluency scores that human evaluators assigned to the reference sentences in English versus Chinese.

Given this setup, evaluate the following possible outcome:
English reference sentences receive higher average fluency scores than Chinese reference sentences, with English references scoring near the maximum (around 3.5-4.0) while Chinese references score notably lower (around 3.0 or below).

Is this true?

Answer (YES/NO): NO